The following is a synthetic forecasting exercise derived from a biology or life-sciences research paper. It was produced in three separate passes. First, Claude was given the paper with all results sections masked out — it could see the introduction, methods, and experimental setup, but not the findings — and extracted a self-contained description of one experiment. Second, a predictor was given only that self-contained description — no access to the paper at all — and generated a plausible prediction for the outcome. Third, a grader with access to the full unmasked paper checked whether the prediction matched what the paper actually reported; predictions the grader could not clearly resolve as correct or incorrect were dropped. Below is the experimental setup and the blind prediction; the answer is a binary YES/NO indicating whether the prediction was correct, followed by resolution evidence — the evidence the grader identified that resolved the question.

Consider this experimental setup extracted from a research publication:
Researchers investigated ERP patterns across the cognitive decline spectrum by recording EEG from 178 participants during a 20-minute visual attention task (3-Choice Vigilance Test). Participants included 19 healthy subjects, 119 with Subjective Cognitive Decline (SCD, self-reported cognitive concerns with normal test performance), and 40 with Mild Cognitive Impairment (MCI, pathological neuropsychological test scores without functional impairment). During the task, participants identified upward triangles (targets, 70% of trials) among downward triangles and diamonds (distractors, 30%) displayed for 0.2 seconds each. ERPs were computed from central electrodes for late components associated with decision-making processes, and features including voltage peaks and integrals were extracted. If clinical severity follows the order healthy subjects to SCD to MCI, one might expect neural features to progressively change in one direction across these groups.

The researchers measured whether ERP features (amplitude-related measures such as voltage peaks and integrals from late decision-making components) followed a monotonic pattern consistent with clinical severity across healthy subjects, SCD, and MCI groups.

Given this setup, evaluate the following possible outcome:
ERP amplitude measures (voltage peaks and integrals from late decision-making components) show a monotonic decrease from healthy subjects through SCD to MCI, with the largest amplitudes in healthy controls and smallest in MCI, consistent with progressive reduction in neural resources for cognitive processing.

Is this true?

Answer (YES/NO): NO